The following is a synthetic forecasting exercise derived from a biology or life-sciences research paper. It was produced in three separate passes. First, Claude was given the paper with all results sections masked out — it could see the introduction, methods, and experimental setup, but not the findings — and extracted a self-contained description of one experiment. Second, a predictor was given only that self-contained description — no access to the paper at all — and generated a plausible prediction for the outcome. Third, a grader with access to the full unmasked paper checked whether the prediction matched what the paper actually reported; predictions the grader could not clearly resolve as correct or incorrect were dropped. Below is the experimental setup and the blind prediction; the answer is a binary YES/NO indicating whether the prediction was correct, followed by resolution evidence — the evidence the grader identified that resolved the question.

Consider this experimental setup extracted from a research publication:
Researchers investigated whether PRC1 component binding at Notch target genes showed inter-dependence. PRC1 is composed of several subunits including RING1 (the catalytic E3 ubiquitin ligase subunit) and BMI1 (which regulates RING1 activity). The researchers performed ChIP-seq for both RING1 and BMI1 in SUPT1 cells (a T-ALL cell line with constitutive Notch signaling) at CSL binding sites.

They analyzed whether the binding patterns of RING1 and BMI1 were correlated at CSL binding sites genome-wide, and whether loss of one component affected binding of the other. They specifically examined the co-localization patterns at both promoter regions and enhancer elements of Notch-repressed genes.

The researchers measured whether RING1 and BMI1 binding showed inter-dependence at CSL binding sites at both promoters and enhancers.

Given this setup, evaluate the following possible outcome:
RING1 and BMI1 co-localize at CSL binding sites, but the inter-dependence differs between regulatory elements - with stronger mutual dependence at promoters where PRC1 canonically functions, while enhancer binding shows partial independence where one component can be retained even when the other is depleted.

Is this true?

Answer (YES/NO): NO